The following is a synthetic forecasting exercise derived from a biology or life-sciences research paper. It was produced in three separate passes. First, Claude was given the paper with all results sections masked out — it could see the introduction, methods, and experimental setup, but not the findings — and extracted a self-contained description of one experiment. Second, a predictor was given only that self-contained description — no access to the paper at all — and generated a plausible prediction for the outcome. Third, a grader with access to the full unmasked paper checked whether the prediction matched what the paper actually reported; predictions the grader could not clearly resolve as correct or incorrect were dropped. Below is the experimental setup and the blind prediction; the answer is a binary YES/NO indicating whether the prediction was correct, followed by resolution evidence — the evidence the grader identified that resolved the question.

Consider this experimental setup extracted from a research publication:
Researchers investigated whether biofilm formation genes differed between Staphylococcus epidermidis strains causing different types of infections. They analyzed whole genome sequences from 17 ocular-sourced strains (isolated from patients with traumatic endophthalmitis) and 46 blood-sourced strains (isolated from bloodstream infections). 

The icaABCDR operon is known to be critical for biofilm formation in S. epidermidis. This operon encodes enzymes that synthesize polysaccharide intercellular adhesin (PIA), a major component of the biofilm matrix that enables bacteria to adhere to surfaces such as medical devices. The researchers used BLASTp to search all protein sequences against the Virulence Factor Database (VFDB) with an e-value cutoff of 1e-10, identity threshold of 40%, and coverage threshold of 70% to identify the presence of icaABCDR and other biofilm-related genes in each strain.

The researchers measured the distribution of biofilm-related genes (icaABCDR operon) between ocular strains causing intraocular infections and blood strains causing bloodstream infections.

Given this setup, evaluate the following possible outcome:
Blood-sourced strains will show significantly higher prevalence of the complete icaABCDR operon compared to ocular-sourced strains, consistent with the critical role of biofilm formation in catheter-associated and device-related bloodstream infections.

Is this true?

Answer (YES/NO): YES